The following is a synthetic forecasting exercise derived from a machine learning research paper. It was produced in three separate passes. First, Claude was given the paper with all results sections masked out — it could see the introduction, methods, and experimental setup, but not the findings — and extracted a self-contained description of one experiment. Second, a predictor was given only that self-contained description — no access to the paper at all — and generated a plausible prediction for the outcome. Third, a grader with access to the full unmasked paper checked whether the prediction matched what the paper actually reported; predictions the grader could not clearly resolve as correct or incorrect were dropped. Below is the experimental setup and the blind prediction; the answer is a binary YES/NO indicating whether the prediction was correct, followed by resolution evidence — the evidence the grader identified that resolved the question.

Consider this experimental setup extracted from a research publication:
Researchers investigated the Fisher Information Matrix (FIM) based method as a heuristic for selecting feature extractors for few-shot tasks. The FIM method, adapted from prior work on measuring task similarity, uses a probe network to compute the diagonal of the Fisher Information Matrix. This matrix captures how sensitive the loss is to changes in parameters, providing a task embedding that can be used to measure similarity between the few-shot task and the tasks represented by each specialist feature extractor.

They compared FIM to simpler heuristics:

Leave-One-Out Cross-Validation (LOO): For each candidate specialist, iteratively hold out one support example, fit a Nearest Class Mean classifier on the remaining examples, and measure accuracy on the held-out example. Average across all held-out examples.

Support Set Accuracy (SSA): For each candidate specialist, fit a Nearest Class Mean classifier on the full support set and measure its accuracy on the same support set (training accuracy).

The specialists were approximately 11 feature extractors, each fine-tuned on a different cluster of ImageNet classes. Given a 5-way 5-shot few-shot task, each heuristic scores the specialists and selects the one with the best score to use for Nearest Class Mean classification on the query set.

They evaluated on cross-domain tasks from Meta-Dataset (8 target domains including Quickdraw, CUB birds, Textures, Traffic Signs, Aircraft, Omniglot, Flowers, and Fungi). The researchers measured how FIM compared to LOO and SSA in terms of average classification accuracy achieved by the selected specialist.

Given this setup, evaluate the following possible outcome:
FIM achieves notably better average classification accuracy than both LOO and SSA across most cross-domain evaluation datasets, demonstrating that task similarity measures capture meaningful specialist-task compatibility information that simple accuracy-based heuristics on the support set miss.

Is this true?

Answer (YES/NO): NO